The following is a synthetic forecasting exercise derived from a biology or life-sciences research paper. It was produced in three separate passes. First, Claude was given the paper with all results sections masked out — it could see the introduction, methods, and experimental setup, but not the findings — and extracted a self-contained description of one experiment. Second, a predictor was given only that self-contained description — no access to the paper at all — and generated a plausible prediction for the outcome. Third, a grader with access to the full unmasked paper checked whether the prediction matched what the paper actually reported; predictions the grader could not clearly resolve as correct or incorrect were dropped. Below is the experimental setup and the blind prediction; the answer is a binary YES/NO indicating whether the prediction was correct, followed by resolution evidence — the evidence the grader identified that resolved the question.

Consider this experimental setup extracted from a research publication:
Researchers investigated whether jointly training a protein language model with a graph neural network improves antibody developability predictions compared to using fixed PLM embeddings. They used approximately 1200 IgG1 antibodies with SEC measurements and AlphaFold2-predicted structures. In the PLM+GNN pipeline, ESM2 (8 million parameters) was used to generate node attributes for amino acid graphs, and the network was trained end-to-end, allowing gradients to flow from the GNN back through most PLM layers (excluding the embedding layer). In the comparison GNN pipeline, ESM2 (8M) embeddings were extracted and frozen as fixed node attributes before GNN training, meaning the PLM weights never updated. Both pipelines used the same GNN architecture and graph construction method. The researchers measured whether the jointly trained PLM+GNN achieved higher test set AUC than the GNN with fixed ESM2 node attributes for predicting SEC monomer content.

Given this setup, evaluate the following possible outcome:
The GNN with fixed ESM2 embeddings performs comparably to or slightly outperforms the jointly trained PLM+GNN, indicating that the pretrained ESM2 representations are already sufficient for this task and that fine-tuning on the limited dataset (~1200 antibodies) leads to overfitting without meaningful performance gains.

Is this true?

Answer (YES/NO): YES